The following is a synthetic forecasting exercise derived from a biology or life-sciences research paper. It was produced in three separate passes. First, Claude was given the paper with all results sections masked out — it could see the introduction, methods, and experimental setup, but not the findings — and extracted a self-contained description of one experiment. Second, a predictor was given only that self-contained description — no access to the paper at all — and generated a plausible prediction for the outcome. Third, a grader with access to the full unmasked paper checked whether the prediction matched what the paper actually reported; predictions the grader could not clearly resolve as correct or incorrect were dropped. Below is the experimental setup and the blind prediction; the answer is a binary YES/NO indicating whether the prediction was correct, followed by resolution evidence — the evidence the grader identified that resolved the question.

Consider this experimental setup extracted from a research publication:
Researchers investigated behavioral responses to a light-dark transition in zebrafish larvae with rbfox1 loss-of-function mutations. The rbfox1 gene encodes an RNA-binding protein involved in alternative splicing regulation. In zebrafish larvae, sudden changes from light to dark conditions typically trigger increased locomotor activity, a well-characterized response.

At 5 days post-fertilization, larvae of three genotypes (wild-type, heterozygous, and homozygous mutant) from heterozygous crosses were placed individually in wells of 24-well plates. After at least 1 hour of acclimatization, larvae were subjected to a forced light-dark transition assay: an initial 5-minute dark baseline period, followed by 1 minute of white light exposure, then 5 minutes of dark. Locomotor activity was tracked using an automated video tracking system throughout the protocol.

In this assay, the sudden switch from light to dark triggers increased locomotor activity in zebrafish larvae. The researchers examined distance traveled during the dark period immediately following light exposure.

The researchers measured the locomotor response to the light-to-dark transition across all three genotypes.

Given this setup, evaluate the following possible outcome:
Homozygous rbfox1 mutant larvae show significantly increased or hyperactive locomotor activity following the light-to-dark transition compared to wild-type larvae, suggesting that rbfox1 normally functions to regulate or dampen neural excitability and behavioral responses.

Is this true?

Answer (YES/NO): YES